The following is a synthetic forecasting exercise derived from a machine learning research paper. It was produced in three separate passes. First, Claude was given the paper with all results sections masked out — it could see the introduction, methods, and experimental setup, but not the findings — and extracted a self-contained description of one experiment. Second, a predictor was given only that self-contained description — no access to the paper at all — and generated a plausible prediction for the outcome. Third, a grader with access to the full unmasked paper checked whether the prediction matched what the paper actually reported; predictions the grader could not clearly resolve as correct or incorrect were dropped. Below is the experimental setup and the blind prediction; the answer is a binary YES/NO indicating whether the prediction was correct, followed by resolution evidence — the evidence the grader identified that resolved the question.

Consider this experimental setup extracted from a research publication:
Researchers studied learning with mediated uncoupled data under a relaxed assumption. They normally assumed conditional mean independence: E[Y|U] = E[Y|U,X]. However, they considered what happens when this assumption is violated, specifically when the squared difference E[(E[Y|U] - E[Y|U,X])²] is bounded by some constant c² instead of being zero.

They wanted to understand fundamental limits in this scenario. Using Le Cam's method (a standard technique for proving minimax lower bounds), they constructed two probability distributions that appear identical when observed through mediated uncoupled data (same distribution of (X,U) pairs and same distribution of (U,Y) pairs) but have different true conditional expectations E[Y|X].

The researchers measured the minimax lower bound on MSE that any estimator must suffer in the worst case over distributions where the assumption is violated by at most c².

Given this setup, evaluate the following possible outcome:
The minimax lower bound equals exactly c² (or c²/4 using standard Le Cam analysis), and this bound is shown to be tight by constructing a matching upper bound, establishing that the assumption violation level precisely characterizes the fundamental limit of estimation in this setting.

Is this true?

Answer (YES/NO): NO